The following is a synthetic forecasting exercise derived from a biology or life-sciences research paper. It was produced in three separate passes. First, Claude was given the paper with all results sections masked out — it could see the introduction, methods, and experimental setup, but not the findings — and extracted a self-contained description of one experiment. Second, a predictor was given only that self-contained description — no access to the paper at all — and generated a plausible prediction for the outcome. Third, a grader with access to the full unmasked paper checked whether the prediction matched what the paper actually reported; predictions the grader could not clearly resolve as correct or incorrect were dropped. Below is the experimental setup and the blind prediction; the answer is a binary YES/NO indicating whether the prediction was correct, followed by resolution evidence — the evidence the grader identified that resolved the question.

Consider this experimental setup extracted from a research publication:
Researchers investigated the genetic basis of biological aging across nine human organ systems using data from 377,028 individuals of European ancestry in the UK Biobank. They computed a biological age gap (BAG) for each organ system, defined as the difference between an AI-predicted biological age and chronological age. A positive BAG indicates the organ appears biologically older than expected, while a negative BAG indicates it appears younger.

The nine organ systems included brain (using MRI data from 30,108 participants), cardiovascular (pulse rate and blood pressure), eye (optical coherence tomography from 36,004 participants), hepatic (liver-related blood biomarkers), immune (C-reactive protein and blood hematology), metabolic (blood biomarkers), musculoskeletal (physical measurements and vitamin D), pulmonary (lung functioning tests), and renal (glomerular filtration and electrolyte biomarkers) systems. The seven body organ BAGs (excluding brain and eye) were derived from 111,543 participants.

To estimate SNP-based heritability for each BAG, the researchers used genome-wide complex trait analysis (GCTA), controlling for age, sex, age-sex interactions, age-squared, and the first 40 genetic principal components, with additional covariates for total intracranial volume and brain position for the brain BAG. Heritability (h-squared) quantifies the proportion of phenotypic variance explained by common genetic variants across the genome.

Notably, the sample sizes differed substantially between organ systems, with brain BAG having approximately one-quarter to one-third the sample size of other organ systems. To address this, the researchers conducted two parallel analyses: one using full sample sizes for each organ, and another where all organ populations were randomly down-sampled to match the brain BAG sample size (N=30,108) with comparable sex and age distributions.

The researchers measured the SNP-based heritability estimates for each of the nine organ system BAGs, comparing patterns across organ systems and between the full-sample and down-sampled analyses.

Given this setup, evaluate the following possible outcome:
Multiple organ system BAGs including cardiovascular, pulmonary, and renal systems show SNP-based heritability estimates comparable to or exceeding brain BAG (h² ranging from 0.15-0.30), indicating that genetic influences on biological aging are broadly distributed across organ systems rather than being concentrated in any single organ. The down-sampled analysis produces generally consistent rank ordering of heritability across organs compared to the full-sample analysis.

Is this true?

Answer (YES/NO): NO